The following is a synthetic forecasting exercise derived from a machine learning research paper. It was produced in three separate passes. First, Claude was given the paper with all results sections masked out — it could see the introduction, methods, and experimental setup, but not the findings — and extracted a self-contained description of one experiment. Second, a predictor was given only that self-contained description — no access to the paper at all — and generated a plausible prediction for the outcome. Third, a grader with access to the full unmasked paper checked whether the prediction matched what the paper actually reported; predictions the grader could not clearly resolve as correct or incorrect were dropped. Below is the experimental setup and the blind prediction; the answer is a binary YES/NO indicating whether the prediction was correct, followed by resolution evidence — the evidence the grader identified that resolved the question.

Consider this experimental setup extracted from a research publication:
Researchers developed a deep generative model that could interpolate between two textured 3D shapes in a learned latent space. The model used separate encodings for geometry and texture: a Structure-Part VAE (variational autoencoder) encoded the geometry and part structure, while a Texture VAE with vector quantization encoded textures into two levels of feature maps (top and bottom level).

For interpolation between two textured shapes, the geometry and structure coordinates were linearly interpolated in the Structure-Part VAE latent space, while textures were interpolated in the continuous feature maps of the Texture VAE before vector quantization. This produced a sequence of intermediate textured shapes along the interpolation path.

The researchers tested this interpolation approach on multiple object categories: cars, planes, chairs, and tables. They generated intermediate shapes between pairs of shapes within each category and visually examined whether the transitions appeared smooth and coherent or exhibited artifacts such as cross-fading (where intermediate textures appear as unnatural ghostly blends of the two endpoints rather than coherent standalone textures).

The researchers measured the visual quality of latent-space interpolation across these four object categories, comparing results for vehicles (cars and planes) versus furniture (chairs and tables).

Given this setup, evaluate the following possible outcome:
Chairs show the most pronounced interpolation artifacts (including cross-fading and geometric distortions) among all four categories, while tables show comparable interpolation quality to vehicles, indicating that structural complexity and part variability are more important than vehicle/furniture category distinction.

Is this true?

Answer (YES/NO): NO